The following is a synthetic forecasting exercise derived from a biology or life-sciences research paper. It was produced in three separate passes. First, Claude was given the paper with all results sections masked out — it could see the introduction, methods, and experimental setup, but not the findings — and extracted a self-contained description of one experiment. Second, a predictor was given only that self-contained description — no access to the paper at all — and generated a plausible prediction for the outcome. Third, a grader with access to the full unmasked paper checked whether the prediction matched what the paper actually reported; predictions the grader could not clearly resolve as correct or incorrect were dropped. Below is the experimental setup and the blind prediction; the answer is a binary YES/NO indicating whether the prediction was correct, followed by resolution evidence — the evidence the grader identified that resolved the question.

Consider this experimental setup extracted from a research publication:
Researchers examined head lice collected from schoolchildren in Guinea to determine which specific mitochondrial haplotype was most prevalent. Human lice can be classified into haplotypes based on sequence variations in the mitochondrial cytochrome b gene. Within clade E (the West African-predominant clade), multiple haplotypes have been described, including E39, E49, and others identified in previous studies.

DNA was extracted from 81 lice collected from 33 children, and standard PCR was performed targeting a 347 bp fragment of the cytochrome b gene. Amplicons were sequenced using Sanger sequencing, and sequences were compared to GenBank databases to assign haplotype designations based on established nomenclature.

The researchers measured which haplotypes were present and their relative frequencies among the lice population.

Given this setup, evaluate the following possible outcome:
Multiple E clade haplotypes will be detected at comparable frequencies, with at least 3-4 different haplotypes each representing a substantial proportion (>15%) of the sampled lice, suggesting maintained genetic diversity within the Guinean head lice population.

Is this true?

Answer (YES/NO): NO